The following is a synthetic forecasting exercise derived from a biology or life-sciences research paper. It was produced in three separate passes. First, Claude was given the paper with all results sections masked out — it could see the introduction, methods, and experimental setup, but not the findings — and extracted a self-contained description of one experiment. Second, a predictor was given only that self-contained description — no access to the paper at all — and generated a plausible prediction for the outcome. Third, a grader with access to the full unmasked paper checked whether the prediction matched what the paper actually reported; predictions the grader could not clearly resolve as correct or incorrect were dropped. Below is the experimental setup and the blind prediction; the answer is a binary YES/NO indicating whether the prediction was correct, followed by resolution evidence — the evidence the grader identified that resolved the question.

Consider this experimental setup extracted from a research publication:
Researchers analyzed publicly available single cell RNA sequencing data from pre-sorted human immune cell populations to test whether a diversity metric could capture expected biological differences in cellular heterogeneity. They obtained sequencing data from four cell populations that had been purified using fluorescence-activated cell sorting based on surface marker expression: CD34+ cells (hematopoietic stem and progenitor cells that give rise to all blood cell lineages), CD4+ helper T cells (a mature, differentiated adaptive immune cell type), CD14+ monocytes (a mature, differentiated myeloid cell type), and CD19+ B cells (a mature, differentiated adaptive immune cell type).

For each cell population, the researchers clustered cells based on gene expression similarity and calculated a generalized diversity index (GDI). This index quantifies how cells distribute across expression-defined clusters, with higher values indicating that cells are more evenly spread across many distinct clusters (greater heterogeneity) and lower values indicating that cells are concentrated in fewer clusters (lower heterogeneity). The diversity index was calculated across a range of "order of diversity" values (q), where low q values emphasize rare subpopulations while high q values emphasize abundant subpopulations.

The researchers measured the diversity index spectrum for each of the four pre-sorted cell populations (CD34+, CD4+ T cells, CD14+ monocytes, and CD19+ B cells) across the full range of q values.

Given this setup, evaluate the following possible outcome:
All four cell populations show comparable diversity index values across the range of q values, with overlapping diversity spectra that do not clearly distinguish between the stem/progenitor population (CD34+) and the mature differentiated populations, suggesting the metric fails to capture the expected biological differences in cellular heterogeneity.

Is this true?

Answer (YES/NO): NO